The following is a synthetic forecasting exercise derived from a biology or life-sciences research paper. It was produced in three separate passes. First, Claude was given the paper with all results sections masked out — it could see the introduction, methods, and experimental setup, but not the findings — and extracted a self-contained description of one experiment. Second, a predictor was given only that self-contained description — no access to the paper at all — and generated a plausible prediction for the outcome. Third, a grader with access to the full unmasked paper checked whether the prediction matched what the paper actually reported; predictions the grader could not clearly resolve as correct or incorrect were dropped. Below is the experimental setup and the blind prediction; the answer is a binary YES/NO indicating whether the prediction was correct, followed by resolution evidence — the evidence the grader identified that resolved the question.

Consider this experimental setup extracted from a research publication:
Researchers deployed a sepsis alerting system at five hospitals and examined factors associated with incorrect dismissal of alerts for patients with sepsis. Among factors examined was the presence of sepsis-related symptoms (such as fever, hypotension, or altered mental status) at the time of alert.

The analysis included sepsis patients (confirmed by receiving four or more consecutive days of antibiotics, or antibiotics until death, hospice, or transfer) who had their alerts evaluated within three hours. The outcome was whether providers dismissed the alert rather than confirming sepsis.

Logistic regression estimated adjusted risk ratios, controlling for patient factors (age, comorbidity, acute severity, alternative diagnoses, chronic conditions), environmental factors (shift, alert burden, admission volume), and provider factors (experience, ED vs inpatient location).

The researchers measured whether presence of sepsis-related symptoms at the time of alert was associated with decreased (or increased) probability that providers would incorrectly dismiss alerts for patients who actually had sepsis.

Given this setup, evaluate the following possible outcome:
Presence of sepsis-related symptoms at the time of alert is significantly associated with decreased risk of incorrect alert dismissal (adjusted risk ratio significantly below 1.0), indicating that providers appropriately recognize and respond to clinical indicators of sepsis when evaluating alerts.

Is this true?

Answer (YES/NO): YES